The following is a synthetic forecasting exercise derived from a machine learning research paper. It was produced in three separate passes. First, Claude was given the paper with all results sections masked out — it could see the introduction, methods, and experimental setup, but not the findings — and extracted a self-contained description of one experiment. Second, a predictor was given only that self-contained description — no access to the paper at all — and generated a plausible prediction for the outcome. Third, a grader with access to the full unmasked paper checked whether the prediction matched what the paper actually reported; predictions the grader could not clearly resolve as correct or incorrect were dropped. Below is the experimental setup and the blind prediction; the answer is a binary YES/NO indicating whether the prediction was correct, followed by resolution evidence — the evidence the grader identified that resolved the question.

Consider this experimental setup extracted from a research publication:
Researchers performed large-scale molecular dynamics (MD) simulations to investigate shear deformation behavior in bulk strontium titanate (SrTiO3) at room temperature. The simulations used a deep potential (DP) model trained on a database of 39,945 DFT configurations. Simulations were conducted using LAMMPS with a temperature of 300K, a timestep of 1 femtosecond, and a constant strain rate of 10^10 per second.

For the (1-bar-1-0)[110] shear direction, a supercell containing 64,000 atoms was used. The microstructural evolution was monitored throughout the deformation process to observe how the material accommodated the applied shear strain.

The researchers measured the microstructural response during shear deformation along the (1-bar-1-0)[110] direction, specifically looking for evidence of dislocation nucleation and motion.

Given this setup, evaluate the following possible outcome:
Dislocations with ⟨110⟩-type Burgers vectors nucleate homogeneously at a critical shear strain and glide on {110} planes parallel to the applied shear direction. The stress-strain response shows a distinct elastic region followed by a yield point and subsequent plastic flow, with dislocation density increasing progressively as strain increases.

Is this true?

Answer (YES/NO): YES